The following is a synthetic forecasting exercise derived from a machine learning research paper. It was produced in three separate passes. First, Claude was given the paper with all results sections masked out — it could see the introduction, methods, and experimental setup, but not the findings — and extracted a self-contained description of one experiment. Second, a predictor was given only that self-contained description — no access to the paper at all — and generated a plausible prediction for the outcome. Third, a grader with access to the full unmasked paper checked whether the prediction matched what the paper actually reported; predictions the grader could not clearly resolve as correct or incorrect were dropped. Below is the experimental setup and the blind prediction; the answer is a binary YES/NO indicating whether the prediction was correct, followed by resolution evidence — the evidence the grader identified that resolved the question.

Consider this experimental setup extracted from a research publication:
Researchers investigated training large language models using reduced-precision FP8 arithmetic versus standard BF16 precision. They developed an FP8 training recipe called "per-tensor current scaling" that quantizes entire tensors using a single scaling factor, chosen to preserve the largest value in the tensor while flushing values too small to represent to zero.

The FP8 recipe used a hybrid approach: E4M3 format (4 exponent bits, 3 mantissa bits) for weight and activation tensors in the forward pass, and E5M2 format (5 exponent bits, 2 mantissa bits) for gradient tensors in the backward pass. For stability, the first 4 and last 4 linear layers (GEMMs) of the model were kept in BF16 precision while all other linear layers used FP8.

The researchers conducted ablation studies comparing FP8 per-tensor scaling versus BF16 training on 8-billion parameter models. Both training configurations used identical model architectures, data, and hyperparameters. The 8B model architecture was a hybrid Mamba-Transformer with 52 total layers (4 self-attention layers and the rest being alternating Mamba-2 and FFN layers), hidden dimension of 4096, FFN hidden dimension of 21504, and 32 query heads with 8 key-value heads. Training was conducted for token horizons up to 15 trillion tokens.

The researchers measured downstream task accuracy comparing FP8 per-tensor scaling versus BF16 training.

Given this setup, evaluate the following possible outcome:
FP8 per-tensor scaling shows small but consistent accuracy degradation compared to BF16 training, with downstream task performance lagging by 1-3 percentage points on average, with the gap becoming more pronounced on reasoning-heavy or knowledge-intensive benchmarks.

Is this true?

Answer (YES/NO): NO